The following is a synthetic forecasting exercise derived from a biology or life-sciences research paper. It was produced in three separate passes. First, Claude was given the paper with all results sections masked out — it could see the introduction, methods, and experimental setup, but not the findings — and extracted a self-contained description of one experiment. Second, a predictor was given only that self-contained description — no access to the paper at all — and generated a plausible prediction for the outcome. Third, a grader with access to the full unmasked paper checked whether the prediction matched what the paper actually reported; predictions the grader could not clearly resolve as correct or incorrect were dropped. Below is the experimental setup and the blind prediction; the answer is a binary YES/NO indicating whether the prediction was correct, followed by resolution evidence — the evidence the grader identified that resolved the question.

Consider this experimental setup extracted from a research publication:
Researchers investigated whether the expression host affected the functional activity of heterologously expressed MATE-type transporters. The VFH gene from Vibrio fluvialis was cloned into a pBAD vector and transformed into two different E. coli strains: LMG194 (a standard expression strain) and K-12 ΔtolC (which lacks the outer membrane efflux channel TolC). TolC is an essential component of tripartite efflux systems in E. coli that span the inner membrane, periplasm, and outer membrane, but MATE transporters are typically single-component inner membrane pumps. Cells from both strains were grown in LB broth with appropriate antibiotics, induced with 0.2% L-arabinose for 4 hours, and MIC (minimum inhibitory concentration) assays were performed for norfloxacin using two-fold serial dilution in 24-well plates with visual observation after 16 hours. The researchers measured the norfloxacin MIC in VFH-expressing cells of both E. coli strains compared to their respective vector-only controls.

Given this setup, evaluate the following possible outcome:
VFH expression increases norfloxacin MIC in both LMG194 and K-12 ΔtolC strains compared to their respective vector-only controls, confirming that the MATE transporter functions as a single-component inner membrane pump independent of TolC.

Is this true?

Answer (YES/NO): NO